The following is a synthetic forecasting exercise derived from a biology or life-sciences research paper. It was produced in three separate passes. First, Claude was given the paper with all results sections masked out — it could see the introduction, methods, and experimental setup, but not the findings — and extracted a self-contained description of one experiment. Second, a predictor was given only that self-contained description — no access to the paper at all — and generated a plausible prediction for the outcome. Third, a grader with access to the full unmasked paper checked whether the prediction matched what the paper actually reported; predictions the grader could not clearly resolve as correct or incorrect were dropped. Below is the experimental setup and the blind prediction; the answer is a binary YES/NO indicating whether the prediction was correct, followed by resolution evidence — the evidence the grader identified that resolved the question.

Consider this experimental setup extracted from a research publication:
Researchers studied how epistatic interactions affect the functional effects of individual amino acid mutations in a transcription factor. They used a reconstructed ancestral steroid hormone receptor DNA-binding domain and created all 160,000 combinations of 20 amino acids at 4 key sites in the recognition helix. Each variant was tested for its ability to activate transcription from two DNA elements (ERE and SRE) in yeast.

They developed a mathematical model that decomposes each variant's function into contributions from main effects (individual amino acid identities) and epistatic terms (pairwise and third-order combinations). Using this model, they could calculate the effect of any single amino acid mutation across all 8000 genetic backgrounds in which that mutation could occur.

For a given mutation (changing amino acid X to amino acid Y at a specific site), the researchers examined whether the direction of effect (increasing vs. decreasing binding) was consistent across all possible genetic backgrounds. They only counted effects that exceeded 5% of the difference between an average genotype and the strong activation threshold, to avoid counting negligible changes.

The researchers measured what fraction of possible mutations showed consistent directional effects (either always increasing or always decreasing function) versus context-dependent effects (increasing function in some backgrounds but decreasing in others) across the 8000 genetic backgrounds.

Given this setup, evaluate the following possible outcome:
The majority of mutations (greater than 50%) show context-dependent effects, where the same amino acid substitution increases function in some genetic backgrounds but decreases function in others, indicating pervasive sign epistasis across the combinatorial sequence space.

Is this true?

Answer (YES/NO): YES